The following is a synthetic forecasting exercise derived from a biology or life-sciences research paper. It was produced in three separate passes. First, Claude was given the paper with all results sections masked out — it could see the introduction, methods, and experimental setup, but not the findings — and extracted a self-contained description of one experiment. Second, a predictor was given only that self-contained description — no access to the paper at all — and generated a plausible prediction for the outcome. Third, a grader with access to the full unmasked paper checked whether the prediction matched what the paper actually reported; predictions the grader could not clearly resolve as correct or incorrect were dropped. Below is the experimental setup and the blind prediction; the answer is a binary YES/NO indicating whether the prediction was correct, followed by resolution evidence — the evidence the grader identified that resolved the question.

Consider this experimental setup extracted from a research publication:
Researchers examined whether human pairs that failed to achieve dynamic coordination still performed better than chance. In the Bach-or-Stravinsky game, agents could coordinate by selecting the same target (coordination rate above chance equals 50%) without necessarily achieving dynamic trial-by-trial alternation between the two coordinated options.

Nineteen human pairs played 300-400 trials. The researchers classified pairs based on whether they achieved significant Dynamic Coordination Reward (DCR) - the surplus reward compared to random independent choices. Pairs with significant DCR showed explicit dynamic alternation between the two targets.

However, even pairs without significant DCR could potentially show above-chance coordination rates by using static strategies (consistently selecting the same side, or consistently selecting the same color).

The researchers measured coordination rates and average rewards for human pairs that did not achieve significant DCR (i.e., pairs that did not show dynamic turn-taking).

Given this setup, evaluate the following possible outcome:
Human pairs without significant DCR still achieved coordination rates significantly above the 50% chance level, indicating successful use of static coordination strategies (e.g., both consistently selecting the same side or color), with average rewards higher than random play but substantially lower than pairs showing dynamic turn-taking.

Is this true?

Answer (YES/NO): NO